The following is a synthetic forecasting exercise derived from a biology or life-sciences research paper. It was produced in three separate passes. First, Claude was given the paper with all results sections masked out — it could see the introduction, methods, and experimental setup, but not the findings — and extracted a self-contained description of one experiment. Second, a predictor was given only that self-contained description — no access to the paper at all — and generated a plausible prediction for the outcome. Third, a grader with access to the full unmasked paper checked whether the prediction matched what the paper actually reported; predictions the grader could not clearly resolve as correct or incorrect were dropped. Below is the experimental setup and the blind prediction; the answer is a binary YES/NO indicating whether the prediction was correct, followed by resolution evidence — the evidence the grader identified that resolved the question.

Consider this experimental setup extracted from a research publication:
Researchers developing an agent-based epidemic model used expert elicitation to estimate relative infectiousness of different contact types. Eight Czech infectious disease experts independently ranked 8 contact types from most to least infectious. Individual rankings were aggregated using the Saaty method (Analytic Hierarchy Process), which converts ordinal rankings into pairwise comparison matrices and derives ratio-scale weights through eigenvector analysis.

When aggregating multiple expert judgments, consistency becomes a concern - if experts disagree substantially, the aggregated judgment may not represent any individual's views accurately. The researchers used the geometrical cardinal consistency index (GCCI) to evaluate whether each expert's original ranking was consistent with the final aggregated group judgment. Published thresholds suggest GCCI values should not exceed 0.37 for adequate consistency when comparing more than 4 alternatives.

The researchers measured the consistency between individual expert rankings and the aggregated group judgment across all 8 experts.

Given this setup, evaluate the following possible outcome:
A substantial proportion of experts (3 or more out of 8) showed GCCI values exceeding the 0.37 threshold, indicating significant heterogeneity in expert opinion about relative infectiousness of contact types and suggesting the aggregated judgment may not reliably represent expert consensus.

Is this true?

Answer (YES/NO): NO